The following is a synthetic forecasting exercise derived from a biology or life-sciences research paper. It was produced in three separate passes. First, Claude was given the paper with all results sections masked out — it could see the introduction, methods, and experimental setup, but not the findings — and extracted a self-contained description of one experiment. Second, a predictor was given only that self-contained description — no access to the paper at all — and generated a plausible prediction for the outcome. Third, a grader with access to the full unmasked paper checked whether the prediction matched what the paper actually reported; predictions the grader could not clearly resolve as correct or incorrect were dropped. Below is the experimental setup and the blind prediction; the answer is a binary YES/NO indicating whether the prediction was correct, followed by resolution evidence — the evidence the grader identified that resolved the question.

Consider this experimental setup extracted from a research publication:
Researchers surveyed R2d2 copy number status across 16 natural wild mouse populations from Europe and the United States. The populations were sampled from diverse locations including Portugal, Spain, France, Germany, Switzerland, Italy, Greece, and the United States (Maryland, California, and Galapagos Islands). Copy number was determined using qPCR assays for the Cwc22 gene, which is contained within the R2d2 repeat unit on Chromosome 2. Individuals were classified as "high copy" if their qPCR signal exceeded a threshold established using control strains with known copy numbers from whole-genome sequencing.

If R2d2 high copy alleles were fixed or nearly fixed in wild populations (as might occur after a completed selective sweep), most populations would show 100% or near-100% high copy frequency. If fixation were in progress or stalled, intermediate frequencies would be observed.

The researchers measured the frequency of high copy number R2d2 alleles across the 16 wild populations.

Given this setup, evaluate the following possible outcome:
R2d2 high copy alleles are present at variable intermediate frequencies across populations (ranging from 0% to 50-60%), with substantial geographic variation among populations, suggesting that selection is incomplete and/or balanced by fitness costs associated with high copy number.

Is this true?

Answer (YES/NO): NO